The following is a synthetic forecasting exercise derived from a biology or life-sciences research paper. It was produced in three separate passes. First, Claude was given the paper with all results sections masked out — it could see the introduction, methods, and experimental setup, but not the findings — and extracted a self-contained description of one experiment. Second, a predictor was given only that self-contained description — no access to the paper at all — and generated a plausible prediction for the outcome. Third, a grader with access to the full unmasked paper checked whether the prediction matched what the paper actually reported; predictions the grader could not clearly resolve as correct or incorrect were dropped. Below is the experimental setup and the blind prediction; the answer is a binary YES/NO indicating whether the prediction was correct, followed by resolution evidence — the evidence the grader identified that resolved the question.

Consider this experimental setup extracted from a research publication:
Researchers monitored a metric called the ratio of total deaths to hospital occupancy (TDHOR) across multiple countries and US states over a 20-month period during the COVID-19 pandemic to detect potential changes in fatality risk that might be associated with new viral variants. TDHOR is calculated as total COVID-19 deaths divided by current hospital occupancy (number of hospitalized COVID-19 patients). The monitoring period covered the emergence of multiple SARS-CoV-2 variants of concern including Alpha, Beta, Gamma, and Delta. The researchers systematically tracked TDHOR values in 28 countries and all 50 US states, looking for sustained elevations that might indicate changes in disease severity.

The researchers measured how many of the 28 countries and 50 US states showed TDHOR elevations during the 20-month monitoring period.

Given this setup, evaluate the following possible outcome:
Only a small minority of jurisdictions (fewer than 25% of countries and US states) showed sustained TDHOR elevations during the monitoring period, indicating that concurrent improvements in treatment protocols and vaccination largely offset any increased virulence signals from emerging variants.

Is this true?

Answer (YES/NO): NO